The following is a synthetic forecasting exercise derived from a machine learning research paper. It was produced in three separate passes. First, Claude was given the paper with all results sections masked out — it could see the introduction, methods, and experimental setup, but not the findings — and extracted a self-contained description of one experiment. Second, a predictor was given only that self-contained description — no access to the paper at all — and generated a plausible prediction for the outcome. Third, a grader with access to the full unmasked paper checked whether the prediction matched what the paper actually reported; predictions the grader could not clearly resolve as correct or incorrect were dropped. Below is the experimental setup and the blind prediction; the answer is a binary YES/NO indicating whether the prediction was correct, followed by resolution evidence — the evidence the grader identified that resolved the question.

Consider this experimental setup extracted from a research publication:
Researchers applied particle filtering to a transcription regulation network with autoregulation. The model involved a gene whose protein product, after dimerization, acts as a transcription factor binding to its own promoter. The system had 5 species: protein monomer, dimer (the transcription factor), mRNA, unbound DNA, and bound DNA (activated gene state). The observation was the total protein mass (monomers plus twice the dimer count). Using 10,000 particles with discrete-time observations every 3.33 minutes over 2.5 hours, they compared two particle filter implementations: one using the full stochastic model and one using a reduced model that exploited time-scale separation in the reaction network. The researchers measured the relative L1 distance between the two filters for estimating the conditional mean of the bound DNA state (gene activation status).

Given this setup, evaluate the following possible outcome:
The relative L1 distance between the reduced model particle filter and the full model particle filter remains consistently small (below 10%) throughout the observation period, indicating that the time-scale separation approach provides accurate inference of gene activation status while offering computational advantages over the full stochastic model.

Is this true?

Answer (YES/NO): YES